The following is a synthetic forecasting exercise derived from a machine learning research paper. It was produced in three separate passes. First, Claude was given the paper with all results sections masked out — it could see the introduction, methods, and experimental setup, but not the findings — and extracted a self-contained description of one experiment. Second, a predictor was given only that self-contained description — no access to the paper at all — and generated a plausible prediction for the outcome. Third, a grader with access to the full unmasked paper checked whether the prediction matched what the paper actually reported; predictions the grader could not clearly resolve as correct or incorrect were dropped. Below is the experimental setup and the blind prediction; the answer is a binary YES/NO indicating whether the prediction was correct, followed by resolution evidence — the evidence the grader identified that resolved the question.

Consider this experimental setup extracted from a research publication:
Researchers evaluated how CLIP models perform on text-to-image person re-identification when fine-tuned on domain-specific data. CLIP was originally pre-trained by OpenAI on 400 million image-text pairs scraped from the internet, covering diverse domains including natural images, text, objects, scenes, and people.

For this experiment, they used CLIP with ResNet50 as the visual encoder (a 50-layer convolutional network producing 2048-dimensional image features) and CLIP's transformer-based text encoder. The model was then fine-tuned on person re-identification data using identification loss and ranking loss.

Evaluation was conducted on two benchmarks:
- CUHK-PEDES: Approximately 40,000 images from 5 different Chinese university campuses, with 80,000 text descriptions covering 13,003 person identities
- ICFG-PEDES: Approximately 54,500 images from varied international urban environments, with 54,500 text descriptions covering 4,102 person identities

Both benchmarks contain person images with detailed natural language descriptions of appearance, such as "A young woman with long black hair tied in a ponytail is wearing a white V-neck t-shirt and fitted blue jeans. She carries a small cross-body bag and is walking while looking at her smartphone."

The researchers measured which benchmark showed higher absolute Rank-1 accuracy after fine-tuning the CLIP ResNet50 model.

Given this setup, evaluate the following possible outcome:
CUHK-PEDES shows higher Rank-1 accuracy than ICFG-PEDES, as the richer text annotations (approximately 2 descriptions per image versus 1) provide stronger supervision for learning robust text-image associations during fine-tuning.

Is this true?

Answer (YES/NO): YES